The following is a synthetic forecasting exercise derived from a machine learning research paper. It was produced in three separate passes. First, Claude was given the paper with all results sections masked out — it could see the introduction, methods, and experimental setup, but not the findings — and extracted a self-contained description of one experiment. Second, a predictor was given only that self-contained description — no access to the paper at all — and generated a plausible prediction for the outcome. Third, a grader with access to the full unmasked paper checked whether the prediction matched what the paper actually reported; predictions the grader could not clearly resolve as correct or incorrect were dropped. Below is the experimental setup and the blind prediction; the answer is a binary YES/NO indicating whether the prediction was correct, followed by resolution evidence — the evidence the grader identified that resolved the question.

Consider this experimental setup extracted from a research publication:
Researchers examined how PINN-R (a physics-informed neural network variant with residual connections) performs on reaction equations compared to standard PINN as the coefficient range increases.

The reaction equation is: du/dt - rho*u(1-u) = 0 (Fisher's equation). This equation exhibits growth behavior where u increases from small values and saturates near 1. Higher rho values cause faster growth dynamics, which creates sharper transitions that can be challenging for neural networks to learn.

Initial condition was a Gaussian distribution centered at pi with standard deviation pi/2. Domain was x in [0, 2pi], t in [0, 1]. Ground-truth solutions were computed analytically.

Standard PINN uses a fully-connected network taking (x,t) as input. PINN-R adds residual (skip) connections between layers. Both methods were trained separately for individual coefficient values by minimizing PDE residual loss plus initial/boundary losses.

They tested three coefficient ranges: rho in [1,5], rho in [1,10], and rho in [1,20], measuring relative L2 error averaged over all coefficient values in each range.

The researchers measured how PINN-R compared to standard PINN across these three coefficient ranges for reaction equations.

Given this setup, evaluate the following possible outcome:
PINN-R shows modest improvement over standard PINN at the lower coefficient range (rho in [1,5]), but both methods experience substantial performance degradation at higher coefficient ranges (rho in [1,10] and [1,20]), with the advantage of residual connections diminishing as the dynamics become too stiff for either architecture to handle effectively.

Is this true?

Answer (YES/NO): NO